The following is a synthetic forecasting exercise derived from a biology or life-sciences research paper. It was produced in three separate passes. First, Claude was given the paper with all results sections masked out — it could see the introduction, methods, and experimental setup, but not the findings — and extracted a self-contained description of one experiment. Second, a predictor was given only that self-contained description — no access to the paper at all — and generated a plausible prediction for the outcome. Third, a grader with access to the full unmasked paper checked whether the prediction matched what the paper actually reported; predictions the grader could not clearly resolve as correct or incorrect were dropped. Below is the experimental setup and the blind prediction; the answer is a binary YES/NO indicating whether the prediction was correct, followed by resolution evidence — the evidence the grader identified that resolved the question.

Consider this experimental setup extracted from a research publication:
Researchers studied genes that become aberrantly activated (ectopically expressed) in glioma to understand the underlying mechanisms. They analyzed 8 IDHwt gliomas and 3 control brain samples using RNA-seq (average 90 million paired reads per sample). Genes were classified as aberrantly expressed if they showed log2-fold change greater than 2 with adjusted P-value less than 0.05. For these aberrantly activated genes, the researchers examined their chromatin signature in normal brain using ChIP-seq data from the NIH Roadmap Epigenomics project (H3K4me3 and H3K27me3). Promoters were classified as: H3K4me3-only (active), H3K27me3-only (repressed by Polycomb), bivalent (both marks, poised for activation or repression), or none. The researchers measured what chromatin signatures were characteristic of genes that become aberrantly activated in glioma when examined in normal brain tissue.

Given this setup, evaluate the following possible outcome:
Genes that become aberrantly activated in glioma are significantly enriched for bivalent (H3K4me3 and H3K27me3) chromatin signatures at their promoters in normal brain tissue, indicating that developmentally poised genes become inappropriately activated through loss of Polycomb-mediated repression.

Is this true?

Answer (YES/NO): NO